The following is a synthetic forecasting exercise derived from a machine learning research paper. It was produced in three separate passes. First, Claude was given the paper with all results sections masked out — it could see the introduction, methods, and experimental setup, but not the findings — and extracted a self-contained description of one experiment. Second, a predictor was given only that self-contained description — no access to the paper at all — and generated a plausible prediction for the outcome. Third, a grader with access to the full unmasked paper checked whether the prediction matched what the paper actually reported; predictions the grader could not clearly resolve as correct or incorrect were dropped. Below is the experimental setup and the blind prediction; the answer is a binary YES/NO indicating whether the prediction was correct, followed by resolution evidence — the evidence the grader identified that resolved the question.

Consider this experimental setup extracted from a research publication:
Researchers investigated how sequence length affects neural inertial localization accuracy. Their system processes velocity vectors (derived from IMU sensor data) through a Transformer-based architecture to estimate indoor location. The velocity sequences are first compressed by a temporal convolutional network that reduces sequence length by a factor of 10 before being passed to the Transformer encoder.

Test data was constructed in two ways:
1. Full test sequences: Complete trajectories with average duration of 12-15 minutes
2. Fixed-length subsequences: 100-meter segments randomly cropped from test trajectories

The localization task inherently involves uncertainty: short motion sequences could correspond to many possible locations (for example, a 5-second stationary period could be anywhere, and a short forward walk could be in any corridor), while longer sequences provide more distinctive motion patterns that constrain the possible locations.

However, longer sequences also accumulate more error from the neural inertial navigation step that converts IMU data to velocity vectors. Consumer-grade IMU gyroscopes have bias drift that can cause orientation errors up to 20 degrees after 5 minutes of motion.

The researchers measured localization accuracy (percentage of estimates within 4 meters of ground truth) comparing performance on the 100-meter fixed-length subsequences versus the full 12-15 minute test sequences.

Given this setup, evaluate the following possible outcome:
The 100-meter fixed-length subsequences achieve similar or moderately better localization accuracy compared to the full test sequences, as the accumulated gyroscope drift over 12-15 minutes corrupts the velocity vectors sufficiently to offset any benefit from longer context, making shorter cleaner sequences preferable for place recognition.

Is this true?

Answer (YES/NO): NO